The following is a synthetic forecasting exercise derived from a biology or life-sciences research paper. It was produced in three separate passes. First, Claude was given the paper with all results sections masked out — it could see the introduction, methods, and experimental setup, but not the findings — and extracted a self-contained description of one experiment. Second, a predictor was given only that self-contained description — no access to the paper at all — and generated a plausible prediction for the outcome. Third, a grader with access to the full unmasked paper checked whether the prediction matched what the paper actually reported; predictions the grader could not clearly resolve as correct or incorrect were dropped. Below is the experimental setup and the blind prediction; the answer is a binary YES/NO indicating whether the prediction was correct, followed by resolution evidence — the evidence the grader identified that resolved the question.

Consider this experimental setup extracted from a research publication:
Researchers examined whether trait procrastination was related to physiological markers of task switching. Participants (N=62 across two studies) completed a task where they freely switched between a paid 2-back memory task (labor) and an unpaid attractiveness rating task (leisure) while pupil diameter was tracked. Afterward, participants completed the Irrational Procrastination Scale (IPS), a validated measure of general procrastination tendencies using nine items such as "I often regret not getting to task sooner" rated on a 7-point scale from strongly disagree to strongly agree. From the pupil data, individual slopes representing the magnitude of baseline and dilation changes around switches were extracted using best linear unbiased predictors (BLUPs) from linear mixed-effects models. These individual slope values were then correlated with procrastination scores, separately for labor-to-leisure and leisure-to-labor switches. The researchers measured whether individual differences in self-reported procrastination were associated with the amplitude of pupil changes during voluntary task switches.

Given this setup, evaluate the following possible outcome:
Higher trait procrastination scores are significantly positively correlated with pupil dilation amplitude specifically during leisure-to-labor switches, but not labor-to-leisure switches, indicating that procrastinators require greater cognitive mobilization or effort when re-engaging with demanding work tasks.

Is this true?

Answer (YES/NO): NO